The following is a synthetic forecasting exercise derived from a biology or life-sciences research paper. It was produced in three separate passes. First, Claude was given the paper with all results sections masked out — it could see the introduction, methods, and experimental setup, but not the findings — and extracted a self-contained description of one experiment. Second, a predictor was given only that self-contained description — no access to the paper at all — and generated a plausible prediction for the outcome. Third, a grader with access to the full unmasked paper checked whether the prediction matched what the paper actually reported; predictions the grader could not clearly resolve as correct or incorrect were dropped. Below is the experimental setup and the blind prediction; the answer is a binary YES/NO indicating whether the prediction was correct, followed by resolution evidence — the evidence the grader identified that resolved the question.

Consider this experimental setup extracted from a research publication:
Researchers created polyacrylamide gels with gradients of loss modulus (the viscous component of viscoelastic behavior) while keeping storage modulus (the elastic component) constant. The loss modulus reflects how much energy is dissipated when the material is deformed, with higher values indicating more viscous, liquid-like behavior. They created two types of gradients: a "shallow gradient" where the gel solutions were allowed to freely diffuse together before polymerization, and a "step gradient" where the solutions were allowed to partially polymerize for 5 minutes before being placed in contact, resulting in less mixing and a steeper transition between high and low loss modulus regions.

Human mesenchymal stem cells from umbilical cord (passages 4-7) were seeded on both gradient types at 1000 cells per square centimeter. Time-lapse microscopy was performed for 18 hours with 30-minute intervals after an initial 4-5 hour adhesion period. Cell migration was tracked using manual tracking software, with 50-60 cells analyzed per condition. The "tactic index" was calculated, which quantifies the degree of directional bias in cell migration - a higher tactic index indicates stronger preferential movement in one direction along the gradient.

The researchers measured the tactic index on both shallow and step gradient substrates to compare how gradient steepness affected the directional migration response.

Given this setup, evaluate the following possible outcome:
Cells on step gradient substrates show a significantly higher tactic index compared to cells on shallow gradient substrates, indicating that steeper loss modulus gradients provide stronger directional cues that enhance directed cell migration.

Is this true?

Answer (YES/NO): YES